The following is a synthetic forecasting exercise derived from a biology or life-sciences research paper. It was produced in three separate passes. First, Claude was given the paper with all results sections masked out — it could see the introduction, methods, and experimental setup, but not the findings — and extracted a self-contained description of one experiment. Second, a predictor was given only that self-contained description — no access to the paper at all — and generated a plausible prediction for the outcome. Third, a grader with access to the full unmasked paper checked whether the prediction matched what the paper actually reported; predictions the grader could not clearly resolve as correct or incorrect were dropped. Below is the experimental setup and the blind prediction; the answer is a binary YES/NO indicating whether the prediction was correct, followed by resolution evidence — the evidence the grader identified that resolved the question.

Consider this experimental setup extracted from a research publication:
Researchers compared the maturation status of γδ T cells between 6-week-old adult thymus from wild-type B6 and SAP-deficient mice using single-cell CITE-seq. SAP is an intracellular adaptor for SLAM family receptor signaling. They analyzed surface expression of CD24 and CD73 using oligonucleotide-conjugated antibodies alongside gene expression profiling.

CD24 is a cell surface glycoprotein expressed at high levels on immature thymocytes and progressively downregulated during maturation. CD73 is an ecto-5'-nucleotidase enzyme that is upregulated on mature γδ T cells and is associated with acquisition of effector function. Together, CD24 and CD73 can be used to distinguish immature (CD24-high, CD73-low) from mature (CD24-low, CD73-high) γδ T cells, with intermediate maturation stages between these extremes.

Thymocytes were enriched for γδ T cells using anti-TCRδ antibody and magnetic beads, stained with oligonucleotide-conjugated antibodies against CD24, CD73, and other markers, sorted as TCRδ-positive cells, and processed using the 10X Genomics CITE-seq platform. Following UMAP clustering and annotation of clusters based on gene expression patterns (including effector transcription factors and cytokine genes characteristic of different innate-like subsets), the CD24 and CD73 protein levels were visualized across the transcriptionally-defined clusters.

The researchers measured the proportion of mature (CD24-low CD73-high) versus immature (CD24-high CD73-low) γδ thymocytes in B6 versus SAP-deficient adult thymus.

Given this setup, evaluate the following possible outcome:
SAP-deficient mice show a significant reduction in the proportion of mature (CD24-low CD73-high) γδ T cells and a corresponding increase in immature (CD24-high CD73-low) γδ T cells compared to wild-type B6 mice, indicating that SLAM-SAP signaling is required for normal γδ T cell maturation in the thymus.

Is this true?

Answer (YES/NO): NO